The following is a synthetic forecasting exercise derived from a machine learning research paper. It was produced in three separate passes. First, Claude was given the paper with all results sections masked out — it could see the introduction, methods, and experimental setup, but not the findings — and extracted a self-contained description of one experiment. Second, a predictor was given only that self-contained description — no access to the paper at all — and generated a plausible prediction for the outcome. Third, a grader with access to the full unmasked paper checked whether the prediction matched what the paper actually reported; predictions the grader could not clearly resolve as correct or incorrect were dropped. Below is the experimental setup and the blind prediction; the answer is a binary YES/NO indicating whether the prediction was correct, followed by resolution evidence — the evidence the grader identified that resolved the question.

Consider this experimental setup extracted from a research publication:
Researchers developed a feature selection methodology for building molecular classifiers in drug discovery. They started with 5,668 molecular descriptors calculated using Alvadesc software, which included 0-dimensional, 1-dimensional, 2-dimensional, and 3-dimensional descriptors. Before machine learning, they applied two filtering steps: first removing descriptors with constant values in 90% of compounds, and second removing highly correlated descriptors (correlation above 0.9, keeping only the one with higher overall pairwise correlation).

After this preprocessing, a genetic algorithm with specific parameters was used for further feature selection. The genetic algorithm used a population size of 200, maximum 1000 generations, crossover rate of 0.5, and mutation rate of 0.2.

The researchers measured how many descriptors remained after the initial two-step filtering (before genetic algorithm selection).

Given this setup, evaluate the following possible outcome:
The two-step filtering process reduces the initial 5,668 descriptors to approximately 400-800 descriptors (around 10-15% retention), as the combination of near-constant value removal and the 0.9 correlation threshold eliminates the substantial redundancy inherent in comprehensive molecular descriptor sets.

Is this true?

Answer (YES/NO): NO